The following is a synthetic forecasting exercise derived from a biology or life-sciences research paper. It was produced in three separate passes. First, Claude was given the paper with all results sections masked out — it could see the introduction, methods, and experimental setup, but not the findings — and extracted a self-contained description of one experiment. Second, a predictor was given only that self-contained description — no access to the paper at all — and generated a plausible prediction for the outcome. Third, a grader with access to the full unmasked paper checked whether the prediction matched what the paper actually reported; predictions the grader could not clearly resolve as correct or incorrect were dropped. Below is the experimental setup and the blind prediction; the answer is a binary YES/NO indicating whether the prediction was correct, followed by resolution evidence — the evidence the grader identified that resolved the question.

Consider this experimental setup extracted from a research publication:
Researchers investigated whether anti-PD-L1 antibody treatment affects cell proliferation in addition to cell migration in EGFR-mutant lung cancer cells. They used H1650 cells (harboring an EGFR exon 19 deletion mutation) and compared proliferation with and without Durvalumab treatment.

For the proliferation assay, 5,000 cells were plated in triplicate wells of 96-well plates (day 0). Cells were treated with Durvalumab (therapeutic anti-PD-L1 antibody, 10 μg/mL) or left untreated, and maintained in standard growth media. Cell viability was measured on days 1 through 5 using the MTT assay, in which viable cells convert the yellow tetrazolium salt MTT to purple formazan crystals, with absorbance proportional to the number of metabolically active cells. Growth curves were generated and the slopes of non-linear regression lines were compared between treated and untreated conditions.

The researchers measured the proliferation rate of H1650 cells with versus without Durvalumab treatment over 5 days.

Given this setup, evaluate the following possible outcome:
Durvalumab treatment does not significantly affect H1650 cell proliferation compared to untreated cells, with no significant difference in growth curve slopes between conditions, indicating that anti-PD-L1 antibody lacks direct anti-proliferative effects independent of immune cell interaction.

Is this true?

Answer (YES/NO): YES